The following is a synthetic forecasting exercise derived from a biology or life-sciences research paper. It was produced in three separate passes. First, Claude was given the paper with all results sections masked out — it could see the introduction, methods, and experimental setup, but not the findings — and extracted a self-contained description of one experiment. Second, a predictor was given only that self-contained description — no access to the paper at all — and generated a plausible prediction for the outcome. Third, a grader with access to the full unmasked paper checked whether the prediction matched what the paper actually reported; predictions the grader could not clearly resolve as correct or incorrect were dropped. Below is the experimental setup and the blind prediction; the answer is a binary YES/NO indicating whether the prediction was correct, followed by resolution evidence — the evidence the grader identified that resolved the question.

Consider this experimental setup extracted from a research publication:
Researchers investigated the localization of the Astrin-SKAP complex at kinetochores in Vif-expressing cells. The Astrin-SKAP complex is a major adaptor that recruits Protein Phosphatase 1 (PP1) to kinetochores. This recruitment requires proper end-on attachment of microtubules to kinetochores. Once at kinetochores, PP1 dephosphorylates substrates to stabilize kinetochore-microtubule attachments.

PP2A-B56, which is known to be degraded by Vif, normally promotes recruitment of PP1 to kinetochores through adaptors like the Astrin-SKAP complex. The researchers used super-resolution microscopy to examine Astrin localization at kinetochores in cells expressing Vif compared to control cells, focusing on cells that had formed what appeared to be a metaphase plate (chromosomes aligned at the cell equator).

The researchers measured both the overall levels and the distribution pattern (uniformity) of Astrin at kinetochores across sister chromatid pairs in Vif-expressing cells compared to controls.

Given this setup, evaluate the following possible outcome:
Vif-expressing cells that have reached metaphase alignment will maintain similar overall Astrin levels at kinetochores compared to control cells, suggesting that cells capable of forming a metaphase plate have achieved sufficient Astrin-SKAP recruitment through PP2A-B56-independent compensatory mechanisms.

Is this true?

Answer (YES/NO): NO